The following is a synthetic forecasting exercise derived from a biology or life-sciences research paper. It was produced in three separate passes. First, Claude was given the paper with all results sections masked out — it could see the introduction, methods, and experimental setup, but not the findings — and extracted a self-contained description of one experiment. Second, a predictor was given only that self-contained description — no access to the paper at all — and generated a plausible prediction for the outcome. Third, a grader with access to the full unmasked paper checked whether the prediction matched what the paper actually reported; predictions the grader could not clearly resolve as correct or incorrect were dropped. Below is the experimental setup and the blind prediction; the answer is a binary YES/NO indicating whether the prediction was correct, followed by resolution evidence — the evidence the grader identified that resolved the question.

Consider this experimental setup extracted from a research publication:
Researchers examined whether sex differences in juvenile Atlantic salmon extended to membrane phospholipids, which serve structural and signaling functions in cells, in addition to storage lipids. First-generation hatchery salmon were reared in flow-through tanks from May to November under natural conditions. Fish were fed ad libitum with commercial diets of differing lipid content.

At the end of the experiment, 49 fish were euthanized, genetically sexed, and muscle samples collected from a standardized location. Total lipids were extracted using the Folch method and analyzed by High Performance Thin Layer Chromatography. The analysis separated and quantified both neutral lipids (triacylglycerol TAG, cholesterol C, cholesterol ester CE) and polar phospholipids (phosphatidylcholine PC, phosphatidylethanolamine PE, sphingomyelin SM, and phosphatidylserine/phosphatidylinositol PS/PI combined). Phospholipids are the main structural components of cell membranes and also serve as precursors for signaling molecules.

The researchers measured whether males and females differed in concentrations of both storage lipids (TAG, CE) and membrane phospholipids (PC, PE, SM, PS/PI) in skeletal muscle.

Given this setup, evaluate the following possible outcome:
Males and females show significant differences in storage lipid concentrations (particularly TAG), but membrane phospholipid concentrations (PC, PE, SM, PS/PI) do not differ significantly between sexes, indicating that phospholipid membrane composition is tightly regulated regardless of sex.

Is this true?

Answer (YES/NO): NO